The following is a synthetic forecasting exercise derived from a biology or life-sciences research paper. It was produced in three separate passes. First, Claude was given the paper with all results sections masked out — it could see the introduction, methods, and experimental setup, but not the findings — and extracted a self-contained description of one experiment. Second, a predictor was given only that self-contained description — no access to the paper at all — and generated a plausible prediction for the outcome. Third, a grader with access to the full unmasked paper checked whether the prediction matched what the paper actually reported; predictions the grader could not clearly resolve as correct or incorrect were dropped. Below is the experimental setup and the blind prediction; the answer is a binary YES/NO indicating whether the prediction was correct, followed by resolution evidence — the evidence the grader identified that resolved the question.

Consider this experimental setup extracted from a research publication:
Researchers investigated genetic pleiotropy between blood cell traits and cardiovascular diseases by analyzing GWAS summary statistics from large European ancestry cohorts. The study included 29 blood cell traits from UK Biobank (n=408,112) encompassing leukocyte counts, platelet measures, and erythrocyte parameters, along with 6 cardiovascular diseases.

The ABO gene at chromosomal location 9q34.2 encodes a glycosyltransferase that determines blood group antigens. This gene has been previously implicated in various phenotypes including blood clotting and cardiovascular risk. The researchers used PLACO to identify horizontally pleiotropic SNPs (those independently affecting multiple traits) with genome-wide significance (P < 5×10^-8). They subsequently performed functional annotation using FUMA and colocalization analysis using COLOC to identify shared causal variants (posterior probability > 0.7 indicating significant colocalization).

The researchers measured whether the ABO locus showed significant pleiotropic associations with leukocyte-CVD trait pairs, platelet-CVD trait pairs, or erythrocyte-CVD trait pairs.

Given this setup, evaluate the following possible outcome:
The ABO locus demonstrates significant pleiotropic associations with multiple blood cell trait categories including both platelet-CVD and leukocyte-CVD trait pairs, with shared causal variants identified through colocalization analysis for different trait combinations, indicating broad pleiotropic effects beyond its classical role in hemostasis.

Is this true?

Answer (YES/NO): YES